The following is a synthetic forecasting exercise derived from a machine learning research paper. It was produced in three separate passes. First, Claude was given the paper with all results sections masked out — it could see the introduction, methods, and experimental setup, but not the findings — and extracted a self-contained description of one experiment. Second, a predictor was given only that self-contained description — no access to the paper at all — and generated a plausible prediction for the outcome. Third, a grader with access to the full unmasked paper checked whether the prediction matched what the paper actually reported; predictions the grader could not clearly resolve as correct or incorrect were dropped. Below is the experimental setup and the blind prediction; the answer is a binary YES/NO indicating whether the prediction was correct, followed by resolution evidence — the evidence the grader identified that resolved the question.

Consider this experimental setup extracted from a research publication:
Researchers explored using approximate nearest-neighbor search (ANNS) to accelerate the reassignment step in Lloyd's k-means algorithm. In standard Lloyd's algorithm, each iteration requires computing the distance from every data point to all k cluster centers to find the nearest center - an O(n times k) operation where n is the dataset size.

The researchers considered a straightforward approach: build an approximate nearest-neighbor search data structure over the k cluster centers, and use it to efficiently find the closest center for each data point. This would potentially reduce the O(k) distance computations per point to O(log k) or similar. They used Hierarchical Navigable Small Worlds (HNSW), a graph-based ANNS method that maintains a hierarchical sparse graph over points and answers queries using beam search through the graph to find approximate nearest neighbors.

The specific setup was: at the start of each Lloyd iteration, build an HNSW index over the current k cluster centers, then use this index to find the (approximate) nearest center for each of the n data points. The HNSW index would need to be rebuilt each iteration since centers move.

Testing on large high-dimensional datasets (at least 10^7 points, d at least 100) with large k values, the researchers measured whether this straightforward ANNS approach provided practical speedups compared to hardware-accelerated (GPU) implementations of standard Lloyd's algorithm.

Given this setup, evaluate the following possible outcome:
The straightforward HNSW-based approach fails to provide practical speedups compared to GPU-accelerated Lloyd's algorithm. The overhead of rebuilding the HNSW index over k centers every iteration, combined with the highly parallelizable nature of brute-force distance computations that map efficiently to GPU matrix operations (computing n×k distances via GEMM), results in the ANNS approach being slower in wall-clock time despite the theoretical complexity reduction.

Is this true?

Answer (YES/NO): YES